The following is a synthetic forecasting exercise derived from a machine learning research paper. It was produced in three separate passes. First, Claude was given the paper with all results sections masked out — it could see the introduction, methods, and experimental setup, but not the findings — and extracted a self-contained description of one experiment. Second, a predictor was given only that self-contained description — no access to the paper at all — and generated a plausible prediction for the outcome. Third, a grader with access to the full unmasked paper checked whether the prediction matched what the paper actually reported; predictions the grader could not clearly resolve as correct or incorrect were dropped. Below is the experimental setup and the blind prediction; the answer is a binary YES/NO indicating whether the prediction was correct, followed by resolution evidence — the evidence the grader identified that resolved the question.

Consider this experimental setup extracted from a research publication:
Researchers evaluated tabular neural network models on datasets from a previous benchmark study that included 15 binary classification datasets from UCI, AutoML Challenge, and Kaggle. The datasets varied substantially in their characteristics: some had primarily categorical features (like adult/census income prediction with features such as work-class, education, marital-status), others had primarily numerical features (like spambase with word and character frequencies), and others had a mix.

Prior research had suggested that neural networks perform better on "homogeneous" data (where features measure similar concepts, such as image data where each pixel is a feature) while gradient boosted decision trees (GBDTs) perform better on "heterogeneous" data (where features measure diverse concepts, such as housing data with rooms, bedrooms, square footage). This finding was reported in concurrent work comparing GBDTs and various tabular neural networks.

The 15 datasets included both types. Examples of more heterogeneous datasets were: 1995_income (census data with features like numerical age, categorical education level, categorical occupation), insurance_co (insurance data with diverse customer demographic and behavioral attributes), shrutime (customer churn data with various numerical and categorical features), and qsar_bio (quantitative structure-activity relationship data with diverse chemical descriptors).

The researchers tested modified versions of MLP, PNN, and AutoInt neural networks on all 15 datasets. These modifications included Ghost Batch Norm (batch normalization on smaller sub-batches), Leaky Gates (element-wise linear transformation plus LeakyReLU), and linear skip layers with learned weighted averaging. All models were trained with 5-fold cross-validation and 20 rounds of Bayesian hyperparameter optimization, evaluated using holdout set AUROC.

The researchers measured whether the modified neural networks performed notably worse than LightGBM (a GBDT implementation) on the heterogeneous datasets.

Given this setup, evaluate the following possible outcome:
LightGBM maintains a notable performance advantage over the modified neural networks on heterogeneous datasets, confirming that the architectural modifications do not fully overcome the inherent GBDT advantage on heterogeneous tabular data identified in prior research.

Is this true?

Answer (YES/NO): NO